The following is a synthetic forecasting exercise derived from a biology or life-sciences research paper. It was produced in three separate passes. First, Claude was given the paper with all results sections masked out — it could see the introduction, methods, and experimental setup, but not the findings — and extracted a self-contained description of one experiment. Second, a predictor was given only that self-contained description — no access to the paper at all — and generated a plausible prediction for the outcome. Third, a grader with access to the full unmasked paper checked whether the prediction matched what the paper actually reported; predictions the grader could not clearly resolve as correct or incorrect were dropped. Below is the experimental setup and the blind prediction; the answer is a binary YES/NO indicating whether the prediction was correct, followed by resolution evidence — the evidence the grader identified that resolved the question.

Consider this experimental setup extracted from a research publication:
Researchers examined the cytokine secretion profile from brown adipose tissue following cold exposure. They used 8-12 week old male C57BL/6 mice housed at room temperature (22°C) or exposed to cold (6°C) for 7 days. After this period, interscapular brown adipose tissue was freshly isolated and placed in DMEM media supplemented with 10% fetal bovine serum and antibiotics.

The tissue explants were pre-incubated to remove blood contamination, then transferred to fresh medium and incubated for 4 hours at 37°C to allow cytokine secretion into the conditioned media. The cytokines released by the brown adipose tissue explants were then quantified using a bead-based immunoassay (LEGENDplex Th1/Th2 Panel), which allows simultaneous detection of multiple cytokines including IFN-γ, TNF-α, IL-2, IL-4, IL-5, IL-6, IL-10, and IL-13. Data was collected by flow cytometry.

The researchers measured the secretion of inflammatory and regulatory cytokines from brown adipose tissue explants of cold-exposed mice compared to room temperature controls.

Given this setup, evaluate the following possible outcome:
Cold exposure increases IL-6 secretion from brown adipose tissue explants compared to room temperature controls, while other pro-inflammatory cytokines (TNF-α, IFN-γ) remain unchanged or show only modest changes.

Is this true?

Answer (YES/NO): NO